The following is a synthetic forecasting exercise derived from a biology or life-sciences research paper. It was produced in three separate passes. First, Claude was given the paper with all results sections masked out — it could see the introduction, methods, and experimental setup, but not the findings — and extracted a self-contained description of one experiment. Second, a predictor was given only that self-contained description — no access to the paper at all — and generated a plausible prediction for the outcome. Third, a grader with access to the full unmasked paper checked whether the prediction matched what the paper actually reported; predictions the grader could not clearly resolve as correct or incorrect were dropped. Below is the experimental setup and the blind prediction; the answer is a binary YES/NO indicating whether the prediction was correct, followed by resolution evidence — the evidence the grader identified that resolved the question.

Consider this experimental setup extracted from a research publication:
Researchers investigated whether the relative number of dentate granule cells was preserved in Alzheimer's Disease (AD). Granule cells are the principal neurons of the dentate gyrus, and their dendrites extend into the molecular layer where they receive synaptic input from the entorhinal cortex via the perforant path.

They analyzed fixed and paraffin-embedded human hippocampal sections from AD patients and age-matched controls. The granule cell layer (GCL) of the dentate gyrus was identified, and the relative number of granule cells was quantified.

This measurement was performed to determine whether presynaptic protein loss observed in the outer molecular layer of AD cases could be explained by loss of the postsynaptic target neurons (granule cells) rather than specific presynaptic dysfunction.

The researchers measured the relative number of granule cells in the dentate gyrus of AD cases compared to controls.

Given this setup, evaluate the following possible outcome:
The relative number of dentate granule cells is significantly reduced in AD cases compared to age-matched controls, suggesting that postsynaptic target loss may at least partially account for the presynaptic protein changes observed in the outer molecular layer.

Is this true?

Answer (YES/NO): NO